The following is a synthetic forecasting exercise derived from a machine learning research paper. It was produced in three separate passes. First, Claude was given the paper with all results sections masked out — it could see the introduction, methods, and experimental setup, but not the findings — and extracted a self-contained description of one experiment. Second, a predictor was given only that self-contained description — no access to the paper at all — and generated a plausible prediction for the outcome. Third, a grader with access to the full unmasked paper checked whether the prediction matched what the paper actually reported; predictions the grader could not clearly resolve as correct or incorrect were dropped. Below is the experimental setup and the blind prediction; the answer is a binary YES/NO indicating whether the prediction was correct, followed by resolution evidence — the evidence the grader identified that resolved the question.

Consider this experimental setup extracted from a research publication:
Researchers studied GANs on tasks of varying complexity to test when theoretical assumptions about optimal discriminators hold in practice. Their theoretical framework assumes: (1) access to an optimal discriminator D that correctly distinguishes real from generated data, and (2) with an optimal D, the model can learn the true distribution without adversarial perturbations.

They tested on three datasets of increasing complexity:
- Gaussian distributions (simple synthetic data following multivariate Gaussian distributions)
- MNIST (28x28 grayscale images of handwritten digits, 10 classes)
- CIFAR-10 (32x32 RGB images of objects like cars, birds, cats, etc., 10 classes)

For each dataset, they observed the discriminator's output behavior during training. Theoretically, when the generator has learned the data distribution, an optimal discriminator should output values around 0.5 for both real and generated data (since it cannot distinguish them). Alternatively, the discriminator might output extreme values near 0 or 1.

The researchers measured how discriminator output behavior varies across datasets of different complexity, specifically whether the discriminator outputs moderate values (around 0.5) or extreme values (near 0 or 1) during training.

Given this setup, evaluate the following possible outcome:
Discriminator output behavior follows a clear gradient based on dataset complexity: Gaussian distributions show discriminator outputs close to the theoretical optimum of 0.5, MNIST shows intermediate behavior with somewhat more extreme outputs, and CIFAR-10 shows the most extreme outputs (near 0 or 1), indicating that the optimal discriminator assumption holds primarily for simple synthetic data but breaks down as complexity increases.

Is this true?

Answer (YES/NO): NO